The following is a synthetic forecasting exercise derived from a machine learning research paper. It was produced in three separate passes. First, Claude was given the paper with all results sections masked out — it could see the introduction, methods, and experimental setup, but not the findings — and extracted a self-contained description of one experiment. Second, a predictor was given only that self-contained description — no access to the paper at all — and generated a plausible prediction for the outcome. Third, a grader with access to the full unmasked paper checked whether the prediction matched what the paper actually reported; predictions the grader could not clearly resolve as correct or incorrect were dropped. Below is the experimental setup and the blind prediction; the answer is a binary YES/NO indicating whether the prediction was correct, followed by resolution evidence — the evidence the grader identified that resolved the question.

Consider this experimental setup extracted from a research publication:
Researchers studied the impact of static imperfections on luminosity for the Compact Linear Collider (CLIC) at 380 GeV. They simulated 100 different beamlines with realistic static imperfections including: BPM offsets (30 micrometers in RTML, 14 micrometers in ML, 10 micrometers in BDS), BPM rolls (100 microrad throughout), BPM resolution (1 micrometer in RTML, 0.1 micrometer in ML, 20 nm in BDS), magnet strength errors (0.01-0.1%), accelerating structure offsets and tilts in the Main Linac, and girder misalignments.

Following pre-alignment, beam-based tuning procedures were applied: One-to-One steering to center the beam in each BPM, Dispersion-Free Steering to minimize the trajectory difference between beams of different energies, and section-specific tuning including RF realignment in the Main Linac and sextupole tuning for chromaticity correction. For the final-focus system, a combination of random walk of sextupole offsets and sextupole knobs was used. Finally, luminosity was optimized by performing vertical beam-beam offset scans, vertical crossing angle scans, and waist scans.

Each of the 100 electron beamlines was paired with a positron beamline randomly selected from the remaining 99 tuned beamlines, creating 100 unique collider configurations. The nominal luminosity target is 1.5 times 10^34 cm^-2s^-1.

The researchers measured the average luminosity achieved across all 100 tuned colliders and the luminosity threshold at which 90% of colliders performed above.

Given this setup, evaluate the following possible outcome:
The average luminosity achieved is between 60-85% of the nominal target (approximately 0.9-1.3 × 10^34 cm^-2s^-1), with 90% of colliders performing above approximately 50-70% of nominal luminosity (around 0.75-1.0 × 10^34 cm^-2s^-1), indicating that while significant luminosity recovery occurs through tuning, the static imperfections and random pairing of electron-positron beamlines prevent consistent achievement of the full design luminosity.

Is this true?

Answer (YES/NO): NO